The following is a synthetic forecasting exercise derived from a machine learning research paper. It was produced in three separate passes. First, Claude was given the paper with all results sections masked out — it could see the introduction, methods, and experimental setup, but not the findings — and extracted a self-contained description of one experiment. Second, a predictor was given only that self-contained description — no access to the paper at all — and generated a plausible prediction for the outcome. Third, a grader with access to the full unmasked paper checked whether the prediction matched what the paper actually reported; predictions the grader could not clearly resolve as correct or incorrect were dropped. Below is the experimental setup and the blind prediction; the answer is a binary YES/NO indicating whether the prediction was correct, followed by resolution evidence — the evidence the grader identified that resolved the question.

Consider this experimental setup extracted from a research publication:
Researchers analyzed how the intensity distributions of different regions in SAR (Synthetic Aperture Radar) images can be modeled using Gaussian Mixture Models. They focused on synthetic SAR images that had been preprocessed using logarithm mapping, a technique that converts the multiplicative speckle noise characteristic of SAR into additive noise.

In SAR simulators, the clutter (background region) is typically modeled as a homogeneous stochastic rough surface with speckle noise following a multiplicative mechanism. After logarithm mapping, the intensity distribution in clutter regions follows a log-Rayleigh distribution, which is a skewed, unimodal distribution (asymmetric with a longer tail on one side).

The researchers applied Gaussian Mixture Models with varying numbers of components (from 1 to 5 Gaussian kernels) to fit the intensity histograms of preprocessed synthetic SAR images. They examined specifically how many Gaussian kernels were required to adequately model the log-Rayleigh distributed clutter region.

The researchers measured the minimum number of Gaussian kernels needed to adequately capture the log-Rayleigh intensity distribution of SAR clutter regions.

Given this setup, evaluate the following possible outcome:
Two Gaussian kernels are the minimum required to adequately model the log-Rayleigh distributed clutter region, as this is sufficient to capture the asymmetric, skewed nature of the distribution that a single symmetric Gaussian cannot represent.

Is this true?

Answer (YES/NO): YES